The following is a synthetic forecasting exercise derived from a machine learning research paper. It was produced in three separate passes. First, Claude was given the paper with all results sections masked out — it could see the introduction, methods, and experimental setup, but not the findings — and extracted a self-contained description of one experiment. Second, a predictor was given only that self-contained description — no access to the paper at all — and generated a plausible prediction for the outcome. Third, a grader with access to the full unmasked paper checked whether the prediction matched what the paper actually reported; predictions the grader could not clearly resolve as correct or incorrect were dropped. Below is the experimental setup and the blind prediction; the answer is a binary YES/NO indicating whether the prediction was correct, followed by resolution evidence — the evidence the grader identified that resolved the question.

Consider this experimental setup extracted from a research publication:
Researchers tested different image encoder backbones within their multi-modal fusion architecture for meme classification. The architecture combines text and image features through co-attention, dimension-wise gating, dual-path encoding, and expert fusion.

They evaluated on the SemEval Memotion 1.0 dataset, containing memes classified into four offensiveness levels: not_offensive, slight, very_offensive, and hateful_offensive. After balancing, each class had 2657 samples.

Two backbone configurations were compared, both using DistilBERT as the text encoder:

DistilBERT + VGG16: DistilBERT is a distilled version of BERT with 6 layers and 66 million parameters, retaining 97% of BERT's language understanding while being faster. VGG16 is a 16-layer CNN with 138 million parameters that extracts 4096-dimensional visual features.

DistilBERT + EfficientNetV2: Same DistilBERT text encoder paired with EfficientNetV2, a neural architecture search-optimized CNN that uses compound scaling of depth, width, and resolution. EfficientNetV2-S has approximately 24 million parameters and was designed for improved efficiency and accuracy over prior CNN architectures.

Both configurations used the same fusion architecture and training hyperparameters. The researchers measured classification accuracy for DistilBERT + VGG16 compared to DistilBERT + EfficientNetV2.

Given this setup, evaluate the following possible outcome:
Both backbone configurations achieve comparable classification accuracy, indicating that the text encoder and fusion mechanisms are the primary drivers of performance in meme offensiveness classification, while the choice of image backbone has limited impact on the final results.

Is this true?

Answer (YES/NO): NO